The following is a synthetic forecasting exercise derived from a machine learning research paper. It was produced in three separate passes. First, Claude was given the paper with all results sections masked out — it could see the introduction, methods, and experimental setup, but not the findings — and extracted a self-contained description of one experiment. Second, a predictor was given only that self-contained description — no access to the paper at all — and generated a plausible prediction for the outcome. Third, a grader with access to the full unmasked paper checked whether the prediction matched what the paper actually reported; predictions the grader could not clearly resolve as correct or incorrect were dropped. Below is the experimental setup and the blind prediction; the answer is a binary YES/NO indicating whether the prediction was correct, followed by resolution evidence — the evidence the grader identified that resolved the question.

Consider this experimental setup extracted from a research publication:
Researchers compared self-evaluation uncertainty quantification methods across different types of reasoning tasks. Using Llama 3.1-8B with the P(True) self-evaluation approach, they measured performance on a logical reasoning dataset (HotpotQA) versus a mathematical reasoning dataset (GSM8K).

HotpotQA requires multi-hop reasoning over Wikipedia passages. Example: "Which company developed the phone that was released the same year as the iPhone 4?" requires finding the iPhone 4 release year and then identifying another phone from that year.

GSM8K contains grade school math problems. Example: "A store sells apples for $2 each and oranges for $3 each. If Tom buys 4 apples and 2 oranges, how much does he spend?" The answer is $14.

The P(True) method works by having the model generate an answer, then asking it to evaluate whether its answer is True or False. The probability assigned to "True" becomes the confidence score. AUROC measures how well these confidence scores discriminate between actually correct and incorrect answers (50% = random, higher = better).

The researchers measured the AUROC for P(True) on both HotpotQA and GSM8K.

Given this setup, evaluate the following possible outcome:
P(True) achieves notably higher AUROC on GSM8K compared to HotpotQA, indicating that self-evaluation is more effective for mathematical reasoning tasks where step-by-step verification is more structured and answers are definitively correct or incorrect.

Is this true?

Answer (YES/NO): NO